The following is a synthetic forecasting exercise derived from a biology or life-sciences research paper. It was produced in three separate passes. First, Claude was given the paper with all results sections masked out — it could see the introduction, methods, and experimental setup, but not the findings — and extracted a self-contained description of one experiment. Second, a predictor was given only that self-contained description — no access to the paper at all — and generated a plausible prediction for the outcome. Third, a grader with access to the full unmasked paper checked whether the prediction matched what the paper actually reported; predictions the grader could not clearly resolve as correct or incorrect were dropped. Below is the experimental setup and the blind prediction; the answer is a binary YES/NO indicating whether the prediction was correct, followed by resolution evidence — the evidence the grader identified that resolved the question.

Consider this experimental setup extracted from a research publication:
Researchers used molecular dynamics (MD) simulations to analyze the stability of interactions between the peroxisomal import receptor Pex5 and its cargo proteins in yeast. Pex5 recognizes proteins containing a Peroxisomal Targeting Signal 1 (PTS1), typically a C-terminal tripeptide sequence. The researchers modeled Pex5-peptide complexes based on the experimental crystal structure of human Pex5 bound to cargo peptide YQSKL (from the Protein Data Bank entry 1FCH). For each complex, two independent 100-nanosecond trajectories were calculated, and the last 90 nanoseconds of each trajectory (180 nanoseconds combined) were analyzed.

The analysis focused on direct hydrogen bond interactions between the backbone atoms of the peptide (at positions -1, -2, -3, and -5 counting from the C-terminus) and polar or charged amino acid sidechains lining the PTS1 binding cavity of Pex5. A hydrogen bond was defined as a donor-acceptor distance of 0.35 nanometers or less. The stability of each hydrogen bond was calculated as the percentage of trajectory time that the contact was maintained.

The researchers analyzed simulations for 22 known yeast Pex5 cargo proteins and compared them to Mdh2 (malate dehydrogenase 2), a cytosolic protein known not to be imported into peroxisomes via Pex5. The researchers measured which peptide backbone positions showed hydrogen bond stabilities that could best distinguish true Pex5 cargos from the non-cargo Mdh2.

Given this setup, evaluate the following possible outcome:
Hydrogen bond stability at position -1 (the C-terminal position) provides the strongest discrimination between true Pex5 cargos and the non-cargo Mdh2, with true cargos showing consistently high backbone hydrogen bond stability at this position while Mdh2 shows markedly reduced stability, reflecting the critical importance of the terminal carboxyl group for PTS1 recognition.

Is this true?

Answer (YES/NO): NO